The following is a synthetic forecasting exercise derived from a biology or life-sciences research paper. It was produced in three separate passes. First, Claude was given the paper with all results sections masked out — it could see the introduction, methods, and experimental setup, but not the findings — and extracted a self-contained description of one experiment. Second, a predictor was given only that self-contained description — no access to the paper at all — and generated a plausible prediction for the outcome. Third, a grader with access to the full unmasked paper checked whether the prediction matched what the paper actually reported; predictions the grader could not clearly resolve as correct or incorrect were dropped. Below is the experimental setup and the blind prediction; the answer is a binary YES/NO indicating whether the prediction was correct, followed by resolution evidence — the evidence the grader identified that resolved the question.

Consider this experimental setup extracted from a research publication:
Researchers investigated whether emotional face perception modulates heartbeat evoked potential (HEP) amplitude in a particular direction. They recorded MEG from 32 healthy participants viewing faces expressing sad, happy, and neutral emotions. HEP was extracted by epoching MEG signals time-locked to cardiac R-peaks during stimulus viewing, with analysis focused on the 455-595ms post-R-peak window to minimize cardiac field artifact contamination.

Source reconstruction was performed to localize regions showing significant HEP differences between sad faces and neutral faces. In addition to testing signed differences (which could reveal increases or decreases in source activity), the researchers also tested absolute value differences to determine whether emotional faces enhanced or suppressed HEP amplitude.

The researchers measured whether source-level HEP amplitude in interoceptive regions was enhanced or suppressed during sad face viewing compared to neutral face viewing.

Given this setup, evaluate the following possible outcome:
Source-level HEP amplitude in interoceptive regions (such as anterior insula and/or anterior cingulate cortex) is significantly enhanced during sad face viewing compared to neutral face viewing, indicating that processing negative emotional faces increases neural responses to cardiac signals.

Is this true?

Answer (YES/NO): YES